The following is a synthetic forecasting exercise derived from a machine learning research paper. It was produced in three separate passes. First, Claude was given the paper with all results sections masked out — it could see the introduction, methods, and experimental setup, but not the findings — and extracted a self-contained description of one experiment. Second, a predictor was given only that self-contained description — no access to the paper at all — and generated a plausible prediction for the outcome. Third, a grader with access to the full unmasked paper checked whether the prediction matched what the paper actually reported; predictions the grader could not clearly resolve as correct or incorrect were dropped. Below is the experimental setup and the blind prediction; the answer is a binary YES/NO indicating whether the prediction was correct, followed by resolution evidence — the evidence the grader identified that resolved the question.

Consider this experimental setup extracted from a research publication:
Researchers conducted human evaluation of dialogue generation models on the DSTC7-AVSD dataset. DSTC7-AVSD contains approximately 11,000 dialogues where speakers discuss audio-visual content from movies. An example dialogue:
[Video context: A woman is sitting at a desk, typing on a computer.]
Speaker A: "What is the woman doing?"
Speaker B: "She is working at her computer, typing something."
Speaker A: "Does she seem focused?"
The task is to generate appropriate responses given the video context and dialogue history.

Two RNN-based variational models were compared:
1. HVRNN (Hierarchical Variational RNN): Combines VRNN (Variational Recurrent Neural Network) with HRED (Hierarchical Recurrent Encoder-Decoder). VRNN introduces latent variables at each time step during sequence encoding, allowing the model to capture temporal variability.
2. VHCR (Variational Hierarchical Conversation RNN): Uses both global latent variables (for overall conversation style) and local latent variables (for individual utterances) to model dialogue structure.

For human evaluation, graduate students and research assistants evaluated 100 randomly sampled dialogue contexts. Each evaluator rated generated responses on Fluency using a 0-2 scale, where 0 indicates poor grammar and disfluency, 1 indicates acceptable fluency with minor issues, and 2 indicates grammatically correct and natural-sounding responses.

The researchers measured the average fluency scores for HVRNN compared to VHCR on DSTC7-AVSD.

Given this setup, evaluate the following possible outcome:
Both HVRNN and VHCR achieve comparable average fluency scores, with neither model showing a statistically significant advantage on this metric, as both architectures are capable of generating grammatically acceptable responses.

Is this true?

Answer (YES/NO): NO